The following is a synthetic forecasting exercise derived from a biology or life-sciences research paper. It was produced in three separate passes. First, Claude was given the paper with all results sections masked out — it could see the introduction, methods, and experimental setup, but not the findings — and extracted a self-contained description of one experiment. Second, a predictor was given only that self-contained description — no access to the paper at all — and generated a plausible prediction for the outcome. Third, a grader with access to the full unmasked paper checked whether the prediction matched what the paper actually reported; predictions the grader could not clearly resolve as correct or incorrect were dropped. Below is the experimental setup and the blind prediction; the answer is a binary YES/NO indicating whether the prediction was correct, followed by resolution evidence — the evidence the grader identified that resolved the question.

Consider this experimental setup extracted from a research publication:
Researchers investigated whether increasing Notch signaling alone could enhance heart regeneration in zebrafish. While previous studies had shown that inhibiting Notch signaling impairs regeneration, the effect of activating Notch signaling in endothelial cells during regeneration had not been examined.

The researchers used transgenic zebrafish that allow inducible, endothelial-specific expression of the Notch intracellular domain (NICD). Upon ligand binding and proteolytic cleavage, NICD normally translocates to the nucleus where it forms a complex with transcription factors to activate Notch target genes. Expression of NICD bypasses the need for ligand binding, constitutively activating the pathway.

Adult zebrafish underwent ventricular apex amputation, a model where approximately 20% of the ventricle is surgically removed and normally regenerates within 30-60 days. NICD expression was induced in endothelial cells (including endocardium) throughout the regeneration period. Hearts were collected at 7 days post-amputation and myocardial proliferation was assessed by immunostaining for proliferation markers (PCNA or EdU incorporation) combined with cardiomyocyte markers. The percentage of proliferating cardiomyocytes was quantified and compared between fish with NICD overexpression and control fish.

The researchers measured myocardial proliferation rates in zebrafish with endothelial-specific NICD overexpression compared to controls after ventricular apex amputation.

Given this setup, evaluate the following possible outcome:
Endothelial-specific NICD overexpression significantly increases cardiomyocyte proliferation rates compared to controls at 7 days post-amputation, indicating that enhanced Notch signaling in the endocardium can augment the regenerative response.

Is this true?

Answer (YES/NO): NO